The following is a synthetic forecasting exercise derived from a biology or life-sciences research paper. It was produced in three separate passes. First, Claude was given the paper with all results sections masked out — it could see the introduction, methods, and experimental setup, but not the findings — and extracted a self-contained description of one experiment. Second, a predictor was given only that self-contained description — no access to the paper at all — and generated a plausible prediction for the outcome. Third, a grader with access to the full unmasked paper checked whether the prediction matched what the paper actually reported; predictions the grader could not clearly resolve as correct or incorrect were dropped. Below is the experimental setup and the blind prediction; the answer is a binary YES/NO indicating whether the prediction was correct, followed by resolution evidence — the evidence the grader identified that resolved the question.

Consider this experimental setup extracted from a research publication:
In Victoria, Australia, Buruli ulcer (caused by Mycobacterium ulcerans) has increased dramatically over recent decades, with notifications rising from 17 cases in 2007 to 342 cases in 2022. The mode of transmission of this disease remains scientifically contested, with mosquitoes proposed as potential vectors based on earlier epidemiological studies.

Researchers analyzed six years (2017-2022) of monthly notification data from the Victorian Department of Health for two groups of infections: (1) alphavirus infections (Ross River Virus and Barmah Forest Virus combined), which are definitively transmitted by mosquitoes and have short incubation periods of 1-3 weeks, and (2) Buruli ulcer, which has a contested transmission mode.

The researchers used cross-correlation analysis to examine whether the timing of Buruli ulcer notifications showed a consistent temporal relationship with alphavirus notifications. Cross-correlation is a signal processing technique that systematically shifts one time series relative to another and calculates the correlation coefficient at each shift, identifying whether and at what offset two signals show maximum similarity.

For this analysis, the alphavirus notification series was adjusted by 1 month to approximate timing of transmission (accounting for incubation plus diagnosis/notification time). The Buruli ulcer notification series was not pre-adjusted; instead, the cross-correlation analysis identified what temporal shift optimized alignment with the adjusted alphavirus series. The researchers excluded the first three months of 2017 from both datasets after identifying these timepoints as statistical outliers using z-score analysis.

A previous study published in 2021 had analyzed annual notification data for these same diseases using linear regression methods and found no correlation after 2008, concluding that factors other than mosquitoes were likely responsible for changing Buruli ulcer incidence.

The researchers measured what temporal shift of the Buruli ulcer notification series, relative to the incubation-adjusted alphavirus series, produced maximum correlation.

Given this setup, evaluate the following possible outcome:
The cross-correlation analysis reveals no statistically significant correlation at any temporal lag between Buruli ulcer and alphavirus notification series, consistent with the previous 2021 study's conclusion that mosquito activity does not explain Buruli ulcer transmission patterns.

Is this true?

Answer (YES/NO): NO